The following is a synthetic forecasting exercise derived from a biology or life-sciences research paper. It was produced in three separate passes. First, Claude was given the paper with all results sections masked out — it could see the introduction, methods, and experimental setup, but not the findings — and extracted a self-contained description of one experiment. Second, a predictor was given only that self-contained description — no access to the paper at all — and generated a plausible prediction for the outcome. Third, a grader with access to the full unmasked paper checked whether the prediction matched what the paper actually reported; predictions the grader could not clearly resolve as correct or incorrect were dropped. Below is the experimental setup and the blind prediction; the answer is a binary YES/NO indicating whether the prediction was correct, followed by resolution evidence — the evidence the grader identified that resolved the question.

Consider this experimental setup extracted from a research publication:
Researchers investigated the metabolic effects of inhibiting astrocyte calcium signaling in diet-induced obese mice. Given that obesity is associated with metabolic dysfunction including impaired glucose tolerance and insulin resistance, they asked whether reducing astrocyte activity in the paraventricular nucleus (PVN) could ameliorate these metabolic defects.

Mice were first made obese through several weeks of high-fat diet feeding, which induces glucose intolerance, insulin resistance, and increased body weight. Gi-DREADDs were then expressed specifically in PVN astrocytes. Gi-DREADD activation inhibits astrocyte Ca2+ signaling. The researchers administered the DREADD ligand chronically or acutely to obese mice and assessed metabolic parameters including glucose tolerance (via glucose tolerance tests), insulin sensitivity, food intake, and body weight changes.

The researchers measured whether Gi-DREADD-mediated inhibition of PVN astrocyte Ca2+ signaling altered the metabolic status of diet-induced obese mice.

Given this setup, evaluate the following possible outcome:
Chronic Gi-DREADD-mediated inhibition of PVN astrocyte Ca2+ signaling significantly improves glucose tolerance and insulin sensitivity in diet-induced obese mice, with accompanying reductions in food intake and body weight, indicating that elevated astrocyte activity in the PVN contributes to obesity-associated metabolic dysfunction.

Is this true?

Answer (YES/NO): NO